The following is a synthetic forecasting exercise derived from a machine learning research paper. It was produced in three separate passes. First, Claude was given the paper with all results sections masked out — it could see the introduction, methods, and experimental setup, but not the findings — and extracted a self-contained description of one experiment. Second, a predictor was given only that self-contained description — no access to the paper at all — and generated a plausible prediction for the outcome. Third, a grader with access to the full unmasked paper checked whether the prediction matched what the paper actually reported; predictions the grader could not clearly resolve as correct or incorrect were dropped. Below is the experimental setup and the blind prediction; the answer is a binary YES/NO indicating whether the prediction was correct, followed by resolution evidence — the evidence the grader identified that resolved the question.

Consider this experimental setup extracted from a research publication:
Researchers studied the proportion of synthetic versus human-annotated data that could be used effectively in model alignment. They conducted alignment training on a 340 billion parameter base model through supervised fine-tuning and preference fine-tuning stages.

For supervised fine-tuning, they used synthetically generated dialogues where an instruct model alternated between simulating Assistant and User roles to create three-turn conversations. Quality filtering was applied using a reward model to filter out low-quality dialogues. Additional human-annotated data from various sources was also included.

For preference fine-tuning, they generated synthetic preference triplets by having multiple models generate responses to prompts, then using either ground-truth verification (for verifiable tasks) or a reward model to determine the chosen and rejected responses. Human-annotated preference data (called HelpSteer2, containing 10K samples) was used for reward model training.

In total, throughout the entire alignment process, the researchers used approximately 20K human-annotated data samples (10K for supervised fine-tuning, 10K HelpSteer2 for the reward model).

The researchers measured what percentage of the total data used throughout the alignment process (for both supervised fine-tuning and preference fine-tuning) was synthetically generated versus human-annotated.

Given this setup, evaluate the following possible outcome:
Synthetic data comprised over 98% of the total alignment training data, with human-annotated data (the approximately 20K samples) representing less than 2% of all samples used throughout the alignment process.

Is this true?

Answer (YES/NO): YES